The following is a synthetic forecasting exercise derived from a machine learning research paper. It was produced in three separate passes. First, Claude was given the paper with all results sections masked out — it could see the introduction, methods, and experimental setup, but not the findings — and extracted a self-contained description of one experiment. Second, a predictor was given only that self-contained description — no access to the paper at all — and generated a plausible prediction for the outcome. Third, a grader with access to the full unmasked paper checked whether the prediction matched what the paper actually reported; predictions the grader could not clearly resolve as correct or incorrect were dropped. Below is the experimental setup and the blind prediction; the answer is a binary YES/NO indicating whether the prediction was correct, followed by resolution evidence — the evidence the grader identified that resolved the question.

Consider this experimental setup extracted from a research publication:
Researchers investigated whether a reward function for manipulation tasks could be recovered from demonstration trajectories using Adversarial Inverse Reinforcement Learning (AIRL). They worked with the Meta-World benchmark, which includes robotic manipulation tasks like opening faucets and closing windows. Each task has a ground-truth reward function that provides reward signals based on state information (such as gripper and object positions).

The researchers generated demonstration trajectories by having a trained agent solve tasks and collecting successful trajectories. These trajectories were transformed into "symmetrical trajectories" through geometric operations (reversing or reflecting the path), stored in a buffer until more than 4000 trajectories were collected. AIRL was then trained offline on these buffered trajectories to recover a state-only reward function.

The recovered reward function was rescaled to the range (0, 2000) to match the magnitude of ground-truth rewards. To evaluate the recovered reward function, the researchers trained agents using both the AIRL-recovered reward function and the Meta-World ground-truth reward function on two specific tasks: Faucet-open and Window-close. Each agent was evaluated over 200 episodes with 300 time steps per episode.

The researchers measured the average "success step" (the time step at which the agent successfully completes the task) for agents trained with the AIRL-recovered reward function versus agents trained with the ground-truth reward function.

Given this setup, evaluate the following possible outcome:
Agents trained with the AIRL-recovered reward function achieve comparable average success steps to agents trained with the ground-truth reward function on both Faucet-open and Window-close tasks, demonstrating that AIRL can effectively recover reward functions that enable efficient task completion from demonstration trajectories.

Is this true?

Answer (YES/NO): YES